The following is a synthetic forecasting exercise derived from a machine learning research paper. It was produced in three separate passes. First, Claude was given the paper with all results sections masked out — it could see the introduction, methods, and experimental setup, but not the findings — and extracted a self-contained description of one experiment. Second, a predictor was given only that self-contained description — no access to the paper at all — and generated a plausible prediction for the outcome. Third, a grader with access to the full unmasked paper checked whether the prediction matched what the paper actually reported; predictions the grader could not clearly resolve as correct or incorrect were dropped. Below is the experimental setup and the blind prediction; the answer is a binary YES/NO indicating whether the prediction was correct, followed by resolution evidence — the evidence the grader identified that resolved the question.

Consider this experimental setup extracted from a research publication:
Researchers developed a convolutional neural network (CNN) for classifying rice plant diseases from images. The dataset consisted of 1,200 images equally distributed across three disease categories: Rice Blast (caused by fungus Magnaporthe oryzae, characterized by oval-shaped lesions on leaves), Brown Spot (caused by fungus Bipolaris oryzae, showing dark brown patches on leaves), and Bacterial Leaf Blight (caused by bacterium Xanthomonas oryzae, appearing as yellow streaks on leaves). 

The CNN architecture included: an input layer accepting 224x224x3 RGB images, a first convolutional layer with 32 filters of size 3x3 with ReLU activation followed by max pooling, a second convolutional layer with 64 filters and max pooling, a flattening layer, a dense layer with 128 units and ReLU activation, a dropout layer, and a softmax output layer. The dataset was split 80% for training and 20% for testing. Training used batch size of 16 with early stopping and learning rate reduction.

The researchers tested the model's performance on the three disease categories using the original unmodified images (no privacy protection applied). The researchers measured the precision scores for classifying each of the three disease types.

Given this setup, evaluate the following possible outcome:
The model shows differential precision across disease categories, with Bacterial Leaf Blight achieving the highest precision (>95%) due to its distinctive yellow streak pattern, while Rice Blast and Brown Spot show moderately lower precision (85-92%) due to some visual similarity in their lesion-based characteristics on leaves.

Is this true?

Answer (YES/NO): NO